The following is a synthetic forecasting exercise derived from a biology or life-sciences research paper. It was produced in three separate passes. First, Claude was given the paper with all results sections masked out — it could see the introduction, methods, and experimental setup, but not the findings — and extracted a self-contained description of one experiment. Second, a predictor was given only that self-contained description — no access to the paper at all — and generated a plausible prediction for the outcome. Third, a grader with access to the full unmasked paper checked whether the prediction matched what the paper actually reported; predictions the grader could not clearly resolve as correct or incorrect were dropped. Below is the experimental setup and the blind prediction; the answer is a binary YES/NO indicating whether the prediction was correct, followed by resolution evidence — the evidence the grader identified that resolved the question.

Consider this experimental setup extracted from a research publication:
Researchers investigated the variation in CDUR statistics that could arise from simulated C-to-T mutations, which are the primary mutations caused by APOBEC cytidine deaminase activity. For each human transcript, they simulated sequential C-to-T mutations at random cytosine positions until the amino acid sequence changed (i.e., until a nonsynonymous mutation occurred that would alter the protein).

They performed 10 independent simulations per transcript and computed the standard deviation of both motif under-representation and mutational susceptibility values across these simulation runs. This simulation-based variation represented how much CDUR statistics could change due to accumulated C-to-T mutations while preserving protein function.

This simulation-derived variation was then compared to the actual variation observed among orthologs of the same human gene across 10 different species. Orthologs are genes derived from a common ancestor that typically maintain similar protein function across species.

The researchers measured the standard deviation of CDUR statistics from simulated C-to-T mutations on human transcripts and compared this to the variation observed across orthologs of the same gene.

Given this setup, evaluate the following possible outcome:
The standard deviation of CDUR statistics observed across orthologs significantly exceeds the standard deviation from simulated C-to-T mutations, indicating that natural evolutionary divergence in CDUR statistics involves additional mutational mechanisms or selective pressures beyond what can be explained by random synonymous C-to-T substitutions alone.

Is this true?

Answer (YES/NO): YES